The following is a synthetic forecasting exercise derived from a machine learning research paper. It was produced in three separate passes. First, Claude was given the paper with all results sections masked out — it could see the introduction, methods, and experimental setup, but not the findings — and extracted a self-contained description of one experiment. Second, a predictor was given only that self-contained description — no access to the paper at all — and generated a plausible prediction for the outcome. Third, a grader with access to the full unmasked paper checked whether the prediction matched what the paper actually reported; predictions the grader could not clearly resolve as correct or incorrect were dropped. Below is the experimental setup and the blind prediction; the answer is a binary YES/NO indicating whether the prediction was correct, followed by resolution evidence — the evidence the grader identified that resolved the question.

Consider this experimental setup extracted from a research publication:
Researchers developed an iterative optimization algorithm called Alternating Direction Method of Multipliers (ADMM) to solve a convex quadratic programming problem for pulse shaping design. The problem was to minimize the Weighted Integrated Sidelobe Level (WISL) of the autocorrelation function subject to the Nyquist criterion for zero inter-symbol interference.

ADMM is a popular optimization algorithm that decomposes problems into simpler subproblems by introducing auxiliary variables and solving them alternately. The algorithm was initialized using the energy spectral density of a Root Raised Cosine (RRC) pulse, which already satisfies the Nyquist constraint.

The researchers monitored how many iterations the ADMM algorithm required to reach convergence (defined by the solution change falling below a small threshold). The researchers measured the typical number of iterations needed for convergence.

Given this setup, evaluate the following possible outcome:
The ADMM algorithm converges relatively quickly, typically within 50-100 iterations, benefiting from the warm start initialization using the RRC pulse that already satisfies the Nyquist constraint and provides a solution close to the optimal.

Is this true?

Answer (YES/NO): NO